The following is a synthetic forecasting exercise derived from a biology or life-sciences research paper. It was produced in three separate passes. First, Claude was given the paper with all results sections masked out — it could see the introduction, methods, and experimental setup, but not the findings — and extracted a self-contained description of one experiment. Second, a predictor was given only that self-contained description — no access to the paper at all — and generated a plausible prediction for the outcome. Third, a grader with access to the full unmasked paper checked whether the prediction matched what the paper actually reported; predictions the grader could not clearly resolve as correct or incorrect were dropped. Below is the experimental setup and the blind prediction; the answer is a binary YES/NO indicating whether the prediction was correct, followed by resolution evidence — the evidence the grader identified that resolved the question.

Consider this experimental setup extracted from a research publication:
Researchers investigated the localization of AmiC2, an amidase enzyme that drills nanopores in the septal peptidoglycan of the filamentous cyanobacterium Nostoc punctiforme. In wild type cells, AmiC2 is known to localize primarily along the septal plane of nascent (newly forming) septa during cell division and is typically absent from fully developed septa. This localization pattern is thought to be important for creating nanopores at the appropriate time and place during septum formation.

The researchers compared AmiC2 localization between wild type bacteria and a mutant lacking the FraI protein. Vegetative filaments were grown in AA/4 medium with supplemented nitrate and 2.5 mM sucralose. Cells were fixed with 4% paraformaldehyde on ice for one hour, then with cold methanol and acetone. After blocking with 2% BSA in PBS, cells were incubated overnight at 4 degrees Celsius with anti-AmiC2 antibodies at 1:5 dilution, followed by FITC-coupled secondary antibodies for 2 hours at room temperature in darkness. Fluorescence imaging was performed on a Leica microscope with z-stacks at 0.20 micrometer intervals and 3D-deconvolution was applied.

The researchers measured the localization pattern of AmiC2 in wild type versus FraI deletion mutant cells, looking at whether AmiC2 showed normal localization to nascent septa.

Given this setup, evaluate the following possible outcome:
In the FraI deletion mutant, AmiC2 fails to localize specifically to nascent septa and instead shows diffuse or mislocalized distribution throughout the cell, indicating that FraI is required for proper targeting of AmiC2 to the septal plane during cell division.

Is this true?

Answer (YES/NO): NO